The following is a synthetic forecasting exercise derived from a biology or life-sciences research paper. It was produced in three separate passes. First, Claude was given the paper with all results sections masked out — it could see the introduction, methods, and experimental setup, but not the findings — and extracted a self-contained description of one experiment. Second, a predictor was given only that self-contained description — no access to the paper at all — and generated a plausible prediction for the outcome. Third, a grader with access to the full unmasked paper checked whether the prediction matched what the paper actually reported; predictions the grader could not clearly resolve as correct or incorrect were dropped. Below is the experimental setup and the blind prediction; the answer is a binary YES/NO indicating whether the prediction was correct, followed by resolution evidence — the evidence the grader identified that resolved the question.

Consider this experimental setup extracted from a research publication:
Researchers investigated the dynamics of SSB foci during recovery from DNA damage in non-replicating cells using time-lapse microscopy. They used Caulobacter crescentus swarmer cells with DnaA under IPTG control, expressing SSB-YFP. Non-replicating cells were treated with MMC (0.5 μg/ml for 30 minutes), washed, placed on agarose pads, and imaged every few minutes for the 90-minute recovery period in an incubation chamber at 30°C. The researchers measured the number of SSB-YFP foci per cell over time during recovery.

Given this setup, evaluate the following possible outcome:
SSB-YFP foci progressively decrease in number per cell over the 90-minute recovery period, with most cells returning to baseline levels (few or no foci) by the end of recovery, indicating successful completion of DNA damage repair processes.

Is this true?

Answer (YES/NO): NO